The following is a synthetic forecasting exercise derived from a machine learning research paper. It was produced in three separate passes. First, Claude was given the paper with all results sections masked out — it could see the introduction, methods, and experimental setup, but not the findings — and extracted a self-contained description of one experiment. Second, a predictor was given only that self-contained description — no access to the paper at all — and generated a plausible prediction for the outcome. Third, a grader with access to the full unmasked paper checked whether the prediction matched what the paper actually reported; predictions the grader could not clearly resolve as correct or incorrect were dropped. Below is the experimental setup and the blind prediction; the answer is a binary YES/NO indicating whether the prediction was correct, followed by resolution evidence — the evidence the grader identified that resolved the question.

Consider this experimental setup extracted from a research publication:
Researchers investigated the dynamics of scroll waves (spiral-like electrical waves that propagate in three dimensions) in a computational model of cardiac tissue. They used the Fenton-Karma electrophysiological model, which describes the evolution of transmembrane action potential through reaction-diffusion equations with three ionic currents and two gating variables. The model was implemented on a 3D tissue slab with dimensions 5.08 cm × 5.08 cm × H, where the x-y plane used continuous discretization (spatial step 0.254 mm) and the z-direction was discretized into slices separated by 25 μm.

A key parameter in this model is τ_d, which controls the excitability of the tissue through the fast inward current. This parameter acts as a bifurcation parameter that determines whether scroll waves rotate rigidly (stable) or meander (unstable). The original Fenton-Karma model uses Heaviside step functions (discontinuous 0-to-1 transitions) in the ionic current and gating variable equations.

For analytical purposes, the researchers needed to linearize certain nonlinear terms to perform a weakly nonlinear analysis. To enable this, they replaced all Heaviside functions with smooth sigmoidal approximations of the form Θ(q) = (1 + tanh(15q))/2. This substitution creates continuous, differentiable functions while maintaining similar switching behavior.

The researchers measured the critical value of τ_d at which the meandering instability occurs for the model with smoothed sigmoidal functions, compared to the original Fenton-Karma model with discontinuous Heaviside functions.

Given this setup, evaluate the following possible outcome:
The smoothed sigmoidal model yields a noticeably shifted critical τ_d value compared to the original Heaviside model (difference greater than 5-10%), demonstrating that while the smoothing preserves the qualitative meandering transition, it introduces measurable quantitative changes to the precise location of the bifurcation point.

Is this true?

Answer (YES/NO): YES